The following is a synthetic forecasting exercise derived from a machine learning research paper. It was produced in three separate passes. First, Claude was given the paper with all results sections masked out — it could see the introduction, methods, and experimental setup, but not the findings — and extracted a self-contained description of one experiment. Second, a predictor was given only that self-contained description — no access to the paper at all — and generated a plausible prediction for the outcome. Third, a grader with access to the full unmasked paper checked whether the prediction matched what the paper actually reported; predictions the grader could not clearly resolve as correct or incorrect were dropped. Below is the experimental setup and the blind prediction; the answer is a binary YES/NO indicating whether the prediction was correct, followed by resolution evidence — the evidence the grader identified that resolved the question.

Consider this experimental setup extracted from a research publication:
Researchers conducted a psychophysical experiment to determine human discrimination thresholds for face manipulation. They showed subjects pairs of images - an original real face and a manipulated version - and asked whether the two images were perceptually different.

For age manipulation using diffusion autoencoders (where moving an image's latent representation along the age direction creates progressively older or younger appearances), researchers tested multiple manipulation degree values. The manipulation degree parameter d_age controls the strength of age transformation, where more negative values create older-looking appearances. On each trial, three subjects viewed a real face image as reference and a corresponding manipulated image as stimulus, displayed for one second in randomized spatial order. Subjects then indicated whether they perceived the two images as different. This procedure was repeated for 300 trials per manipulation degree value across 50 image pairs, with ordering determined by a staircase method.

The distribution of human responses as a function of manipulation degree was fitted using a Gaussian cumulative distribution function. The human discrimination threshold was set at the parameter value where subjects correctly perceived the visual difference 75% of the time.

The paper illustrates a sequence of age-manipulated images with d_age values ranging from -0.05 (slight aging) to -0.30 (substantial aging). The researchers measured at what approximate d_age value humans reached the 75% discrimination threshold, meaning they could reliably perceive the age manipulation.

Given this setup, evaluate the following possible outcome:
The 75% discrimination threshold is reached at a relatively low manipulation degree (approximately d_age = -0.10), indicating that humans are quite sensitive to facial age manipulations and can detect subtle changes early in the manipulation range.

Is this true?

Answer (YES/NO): NO